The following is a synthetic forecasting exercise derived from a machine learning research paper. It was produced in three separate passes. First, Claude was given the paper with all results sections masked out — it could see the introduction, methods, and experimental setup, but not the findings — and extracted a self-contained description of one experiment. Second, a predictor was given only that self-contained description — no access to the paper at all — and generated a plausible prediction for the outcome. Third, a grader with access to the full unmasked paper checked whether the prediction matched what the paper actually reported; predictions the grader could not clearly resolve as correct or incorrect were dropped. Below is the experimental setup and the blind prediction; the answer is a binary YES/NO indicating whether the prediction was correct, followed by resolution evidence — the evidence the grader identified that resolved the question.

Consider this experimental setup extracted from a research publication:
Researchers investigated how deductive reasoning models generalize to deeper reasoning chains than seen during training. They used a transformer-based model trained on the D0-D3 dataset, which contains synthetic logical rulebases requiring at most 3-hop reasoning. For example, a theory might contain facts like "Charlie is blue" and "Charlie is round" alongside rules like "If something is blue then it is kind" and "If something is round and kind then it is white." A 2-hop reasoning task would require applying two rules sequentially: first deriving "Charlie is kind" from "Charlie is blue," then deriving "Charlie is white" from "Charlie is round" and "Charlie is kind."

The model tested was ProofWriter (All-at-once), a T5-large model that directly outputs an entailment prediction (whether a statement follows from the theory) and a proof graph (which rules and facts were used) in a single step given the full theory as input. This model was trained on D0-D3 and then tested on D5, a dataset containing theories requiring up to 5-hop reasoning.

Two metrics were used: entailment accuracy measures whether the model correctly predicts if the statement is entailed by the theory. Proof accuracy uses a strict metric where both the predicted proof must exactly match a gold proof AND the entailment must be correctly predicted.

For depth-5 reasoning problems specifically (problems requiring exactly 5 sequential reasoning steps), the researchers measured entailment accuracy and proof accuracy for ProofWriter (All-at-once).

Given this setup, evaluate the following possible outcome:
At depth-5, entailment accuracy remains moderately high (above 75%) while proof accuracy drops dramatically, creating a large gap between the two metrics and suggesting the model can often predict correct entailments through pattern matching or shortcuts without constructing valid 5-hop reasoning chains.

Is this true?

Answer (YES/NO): YES